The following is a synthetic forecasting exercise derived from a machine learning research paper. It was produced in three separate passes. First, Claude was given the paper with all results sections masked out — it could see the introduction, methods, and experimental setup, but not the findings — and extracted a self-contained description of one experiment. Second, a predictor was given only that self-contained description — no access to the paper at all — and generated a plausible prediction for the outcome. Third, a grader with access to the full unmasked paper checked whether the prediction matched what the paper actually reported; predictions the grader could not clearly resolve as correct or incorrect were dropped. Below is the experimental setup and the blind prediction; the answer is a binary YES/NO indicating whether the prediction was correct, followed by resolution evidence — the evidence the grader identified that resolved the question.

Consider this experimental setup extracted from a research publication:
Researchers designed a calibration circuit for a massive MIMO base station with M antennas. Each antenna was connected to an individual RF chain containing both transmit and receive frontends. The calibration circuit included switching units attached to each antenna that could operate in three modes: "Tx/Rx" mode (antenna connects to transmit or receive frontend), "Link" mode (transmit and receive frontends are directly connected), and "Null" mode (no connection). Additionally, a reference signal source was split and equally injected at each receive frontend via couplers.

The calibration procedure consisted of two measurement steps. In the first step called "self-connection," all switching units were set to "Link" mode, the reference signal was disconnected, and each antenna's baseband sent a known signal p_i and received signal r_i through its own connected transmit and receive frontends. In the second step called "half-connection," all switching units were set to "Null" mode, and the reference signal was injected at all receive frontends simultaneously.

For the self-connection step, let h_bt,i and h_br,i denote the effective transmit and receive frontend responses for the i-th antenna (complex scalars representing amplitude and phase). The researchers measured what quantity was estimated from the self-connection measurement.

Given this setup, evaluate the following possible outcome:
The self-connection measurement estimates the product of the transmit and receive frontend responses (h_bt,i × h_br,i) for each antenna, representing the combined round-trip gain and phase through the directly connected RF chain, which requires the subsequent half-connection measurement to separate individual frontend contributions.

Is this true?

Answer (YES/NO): YES